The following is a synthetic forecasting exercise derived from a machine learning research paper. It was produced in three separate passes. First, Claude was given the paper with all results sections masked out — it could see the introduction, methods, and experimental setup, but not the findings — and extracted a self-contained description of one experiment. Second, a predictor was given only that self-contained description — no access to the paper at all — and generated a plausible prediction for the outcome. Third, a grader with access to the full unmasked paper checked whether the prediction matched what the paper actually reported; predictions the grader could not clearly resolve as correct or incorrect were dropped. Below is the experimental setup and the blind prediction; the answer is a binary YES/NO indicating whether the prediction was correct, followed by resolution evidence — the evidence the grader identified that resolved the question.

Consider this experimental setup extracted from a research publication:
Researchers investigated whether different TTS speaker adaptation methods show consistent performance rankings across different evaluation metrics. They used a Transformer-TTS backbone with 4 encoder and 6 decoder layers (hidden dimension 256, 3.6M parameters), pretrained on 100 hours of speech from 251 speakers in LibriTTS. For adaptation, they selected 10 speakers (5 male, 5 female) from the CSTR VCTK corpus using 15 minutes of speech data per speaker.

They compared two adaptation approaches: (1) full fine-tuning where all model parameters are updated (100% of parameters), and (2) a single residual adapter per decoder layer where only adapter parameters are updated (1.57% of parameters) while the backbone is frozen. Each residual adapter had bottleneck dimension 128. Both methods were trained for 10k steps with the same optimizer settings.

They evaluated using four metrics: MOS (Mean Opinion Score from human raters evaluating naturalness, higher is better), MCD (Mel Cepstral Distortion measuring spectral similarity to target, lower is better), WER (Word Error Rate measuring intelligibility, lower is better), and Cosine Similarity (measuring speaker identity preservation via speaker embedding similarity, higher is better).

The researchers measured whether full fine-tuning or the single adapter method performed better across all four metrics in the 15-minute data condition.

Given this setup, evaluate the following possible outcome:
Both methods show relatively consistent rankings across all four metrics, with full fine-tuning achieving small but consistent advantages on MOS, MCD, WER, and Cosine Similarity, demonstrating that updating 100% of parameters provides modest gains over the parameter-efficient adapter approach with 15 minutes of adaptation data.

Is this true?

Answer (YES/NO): NO